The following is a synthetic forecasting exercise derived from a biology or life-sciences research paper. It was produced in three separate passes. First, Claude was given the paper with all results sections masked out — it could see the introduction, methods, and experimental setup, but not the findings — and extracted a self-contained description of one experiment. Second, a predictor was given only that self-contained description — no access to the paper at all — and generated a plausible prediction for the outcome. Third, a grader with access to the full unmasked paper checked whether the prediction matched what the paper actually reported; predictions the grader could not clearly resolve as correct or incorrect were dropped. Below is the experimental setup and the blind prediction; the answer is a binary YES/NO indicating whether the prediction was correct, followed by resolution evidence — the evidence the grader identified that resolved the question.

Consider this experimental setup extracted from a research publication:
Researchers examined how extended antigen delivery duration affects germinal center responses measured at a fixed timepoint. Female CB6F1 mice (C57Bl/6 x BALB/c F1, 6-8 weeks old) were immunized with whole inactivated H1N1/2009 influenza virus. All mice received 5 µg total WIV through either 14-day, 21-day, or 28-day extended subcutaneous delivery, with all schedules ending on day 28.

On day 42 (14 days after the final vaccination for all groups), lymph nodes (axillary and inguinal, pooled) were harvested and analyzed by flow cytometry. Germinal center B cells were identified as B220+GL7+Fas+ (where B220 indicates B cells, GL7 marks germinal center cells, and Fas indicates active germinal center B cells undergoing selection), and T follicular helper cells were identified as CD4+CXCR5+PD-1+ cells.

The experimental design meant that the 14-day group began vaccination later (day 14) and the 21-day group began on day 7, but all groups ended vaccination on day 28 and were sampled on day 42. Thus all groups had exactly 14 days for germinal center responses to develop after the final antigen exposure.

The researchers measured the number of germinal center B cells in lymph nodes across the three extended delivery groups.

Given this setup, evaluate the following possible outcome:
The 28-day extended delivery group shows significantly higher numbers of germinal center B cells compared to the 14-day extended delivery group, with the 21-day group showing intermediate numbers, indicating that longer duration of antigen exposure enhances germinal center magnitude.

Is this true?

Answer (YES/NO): NO